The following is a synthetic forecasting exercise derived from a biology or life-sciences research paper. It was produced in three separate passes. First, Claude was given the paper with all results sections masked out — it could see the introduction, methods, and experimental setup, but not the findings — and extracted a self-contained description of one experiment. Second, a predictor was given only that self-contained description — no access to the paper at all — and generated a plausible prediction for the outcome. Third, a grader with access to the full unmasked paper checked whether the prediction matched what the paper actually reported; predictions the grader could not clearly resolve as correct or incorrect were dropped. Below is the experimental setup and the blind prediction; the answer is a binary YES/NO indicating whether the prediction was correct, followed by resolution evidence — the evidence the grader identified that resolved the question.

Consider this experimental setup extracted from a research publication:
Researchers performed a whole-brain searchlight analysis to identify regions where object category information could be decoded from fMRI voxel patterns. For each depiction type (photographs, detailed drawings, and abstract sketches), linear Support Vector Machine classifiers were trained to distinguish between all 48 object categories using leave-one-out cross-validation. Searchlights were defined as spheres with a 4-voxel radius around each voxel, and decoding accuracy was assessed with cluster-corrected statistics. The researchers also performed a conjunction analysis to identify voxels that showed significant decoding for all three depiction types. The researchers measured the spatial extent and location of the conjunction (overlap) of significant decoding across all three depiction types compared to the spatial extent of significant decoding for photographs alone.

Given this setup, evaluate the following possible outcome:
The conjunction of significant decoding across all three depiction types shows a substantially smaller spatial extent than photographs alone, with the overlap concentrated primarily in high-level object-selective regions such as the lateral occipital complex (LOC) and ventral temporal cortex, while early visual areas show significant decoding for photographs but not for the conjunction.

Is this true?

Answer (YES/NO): NO